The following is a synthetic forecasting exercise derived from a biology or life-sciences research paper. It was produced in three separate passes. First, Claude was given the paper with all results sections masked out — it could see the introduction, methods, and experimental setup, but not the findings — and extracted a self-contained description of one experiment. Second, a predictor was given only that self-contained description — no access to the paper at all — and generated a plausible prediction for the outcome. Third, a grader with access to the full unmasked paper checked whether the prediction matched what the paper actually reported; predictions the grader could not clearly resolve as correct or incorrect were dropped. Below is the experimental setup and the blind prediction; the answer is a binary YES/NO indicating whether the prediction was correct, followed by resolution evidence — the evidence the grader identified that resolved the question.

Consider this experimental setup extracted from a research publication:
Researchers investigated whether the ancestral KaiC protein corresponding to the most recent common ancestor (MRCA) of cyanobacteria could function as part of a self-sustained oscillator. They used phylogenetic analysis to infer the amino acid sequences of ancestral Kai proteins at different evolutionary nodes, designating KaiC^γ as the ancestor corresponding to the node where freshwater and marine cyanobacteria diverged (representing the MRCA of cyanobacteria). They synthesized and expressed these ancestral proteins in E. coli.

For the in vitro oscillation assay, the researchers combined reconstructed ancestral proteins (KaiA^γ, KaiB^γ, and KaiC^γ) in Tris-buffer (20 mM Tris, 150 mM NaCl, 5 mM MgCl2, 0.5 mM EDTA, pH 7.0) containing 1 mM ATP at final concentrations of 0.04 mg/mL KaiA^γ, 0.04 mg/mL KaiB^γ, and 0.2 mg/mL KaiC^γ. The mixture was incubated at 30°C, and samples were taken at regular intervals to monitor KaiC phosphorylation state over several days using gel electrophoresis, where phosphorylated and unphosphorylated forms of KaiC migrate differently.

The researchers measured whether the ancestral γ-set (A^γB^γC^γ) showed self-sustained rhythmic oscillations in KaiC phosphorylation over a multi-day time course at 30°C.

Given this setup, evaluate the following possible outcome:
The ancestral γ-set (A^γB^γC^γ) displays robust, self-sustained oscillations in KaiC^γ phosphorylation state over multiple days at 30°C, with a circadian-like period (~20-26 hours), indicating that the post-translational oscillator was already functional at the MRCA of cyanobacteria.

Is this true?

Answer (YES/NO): YES